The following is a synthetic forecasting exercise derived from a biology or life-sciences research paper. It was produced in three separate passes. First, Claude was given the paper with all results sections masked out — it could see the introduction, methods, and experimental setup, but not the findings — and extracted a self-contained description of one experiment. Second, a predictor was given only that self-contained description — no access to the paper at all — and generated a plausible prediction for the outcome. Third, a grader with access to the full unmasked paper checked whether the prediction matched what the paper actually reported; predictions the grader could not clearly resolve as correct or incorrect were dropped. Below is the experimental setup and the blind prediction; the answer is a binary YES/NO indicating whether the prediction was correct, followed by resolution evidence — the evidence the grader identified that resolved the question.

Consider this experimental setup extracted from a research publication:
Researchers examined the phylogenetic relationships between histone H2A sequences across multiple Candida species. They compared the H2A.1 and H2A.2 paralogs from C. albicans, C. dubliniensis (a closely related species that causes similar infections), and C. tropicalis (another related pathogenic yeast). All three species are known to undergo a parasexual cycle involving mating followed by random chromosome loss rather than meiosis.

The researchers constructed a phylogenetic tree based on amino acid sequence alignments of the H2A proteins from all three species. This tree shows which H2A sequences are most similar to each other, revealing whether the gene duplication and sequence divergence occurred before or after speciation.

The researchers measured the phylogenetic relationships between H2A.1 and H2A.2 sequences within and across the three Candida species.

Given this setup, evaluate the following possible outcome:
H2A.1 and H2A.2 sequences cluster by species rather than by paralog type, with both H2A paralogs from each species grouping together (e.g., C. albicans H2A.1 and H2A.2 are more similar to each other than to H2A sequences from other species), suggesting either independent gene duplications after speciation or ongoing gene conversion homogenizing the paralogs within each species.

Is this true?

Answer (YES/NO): NO